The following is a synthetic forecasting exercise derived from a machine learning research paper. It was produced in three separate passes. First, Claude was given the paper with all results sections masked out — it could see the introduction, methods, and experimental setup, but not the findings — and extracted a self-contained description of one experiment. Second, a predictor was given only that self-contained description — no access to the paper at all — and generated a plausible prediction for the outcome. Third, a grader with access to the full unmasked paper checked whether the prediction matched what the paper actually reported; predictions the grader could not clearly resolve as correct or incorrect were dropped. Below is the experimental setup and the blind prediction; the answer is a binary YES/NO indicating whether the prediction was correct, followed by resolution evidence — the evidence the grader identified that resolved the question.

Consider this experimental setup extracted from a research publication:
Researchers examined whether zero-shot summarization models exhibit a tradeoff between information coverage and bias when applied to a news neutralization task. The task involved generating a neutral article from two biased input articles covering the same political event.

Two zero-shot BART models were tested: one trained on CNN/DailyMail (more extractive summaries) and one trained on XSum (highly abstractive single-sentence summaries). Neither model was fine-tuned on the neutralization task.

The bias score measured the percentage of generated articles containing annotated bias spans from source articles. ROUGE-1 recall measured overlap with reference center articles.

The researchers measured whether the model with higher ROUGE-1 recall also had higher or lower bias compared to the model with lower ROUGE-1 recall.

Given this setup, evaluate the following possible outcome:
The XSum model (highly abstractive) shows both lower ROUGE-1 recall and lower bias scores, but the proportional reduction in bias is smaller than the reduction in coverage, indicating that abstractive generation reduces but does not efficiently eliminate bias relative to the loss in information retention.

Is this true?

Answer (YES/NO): NO